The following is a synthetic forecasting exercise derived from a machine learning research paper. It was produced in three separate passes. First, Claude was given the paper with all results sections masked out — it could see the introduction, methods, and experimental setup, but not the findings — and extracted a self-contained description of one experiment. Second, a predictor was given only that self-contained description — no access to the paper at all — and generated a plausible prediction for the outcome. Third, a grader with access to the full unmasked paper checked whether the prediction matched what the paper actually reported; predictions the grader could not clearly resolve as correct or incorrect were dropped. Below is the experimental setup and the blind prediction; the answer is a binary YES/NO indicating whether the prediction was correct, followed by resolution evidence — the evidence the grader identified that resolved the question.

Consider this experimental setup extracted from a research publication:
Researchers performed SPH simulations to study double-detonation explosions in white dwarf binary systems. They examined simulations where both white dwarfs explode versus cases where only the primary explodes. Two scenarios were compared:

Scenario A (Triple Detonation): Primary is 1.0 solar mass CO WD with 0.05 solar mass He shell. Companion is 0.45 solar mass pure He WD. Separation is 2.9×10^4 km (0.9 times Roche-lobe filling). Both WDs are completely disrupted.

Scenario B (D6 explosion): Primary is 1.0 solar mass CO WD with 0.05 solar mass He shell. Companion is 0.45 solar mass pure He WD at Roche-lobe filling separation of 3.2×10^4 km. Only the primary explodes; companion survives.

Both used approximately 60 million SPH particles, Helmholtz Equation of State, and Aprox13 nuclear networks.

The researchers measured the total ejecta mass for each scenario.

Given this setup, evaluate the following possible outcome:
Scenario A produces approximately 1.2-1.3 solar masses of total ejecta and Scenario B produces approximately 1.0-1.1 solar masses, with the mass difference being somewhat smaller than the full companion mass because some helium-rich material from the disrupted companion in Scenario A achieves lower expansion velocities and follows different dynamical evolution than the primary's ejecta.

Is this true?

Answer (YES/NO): NO